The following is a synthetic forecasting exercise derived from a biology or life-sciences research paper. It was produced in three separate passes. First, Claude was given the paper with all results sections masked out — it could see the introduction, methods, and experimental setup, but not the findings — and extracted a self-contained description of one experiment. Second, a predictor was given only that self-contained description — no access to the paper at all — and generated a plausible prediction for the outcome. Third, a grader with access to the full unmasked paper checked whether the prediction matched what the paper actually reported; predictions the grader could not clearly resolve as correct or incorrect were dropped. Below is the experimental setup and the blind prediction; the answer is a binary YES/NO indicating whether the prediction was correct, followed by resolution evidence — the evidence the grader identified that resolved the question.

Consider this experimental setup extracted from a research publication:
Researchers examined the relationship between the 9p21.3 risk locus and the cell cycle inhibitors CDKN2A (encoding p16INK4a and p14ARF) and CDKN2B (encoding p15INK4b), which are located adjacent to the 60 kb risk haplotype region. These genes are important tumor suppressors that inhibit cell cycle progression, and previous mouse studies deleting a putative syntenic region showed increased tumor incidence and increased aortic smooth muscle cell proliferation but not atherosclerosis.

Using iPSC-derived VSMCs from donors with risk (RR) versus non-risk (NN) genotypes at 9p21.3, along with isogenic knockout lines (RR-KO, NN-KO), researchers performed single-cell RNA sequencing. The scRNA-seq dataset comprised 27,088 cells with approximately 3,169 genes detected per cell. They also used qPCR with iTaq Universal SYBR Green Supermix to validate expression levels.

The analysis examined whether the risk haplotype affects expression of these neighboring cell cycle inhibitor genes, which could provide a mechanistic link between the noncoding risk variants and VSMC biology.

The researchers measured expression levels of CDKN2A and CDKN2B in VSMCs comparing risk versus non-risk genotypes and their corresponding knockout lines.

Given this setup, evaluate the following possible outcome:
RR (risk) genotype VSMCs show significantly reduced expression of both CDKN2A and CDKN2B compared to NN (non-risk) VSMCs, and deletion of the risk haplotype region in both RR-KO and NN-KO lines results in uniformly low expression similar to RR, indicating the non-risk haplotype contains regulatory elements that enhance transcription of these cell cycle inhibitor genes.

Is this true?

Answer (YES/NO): NO